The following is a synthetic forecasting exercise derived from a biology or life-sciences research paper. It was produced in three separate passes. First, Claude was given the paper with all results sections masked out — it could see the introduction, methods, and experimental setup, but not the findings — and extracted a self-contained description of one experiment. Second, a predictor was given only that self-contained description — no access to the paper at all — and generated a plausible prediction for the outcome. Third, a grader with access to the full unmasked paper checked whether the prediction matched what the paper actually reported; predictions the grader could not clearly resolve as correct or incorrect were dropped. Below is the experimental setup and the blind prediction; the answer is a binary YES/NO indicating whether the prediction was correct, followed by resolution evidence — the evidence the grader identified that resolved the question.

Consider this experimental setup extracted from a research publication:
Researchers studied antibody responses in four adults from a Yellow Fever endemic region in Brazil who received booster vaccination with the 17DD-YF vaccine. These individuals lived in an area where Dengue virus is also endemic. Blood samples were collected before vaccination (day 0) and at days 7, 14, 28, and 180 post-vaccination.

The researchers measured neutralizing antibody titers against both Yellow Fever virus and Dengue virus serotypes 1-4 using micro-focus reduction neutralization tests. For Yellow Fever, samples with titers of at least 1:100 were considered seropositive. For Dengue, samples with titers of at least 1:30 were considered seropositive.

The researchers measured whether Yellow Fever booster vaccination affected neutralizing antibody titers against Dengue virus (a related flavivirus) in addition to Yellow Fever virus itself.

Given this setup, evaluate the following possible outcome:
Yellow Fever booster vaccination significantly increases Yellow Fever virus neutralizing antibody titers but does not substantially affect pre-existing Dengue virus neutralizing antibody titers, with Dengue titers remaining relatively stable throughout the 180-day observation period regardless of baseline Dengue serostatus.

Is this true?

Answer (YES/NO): NO